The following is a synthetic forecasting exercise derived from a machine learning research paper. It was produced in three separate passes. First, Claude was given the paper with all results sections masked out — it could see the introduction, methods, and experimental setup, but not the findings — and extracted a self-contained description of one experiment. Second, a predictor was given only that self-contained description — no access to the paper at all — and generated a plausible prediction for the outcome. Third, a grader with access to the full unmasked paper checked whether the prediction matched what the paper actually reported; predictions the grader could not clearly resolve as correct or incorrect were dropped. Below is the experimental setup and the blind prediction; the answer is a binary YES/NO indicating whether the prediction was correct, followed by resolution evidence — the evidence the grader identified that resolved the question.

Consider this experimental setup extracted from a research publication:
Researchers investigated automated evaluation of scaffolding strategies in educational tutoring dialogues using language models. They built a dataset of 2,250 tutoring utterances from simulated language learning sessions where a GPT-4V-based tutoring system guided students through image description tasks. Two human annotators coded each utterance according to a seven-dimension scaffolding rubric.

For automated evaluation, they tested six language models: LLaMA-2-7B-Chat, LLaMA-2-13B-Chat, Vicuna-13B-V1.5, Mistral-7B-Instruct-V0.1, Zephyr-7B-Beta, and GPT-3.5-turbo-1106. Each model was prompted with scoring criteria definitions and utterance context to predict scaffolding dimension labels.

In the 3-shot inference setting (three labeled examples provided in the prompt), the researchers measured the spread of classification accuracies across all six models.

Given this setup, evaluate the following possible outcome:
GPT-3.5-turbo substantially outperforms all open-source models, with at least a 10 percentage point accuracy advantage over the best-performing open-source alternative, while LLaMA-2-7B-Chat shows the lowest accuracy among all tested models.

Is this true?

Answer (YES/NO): NO